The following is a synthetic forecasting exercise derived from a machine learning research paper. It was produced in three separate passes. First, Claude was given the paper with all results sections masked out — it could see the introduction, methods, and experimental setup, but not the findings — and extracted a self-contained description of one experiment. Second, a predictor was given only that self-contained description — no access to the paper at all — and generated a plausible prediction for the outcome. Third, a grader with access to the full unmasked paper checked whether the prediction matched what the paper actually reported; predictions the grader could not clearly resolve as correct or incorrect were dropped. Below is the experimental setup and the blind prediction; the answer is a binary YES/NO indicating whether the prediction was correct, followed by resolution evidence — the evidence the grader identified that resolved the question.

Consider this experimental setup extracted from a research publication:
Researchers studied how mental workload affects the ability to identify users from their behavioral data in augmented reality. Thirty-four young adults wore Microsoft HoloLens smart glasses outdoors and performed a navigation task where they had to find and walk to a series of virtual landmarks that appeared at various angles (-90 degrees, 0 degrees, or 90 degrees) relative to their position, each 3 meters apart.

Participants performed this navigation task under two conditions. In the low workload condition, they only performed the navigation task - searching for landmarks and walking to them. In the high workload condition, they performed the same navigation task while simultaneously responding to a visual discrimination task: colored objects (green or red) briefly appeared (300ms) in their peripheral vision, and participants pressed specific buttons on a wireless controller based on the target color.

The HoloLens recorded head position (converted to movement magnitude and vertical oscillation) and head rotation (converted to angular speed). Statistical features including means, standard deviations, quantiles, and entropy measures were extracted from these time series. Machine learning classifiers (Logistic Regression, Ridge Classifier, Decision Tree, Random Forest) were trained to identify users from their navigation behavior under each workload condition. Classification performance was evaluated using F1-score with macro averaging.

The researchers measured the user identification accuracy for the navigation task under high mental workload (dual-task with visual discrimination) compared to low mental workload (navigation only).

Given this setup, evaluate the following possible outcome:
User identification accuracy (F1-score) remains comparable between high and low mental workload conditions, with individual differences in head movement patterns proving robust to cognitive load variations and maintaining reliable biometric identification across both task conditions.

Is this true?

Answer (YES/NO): YES